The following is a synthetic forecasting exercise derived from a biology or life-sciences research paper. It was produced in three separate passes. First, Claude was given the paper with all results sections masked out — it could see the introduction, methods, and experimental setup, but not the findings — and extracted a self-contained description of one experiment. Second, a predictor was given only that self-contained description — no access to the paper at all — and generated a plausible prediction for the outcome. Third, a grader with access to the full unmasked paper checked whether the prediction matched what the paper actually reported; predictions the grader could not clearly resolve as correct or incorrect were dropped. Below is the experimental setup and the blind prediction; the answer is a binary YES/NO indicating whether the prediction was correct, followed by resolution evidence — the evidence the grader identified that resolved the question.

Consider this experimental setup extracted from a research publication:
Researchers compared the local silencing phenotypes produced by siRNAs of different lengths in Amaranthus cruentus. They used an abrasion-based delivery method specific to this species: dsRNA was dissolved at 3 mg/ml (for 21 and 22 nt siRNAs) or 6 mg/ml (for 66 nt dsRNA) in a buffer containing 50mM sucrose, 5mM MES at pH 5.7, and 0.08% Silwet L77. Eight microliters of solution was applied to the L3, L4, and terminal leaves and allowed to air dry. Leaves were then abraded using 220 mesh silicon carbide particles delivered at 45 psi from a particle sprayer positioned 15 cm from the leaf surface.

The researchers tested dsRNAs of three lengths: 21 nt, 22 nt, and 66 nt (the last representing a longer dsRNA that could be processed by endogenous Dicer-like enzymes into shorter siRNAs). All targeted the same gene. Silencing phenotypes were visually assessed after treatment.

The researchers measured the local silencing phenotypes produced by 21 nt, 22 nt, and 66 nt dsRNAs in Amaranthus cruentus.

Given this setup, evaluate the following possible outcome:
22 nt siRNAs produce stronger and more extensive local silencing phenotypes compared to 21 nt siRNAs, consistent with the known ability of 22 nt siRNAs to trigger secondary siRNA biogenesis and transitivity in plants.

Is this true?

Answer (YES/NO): YES